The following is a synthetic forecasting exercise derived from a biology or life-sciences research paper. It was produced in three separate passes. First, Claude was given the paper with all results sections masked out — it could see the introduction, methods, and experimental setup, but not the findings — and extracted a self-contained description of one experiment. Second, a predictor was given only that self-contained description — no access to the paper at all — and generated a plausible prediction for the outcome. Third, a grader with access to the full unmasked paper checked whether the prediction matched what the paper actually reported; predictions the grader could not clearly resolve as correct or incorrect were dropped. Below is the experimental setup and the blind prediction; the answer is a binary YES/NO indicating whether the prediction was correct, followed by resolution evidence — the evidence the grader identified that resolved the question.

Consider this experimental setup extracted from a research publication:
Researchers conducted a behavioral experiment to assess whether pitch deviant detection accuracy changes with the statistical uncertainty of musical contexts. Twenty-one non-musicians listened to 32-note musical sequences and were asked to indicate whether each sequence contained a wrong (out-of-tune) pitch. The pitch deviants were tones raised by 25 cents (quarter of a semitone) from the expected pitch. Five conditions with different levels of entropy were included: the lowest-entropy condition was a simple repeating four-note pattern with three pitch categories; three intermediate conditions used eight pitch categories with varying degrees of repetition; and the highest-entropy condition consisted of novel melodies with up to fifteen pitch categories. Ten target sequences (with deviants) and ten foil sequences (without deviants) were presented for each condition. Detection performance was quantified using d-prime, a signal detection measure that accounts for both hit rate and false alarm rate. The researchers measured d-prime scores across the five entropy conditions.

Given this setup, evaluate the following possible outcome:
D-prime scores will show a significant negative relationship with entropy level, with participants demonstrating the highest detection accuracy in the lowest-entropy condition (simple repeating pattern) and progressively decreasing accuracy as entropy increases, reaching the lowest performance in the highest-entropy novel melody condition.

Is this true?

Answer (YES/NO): NO